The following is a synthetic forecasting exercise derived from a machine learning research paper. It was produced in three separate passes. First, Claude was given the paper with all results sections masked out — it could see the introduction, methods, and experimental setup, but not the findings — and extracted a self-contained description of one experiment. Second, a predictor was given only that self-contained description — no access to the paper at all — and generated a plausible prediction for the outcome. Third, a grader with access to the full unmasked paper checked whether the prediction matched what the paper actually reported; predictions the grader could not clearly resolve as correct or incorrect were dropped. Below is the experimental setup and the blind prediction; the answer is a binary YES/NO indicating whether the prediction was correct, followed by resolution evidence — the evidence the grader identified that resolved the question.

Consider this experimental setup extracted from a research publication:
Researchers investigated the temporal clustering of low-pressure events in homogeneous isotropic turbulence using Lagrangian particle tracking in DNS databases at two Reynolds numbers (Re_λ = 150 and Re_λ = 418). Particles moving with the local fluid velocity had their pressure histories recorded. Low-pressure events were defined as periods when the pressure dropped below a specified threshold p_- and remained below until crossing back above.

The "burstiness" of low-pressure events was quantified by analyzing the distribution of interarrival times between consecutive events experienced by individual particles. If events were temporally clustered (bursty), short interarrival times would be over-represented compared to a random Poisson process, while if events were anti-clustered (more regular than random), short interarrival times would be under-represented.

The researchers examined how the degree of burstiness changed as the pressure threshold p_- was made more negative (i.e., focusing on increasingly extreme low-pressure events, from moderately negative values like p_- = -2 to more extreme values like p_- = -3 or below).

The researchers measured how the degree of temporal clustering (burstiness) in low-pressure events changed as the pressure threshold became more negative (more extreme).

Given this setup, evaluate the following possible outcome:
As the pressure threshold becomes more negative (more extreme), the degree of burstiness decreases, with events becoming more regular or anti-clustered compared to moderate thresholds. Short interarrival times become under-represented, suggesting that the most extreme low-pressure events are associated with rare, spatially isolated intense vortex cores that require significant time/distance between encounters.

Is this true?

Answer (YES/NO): NO